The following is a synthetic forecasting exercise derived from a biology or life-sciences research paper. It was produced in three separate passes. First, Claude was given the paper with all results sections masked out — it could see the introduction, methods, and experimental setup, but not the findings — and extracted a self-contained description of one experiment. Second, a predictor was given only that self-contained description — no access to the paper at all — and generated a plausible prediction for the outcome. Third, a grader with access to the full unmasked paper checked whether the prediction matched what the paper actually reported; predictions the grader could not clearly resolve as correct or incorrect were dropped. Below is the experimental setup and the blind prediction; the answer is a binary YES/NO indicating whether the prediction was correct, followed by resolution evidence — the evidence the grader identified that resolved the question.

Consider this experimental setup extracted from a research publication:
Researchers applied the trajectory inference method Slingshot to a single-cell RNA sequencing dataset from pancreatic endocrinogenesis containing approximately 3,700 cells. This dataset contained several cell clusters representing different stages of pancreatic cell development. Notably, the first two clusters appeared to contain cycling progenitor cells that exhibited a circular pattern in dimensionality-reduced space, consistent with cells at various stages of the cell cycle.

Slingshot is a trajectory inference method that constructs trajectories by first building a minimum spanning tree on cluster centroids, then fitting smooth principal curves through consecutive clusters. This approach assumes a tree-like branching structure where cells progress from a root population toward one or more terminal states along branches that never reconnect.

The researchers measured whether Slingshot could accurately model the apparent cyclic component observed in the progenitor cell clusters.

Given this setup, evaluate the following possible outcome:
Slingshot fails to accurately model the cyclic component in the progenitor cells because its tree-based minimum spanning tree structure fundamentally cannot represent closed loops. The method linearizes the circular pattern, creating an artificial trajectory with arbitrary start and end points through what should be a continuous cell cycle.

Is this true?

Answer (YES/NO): YES